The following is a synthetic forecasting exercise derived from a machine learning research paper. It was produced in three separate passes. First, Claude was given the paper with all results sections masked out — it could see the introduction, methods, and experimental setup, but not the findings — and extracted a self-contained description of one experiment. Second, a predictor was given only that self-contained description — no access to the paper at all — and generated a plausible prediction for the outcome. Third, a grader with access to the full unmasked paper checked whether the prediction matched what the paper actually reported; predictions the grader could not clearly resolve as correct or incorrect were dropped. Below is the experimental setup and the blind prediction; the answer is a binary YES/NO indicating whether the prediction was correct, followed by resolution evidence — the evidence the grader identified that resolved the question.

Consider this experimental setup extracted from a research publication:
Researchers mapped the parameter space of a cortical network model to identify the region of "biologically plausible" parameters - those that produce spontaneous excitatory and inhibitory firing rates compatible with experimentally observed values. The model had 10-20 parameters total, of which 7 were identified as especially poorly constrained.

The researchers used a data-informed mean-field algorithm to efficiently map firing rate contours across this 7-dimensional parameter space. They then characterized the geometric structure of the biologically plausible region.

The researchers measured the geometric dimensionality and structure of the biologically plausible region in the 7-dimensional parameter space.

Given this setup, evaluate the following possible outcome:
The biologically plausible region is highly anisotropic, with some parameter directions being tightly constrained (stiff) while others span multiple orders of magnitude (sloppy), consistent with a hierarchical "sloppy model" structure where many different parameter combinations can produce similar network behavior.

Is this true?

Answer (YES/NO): NO